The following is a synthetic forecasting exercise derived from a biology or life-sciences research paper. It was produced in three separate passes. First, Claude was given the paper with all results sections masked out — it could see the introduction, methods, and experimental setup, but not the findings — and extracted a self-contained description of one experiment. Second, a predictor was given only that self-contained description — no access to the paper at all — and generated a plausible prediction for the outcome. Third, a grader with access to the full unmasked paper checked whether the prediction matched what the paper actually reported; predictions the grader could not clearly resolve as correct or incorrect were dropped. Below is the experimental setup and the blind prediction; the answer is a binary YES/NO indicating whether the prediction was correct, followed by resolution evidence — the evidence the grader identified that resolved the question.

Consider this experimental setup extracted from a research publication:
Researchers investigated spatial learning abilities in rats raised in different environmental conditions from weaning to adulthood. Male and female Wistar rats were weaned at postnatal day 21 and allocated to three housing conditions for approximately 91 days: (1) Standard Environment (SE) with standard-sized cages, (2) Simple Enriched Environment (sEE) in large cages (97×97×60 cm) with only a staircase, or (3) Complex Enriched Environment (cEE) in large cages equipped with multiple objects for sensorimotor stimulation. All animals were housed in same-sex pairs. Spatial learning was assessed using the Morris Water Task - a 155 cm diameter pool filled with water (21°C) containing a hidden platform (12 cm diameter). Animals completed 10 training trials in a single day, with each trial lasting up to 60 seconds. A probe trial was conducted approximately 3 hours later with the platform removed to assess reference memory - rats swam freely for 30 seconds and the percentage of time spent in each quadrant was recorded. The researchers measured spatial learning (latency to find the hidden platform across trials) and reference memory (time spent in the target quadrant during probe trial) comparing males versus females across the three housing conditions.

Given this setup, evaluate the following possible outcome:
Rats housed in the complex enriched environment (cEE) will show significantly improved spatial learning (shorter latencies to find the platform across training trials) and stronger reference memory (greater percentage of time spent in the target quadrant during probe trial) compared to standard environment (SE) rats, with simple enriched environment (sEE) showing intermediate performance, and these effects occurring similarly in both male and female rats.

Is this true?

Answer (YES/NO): YES